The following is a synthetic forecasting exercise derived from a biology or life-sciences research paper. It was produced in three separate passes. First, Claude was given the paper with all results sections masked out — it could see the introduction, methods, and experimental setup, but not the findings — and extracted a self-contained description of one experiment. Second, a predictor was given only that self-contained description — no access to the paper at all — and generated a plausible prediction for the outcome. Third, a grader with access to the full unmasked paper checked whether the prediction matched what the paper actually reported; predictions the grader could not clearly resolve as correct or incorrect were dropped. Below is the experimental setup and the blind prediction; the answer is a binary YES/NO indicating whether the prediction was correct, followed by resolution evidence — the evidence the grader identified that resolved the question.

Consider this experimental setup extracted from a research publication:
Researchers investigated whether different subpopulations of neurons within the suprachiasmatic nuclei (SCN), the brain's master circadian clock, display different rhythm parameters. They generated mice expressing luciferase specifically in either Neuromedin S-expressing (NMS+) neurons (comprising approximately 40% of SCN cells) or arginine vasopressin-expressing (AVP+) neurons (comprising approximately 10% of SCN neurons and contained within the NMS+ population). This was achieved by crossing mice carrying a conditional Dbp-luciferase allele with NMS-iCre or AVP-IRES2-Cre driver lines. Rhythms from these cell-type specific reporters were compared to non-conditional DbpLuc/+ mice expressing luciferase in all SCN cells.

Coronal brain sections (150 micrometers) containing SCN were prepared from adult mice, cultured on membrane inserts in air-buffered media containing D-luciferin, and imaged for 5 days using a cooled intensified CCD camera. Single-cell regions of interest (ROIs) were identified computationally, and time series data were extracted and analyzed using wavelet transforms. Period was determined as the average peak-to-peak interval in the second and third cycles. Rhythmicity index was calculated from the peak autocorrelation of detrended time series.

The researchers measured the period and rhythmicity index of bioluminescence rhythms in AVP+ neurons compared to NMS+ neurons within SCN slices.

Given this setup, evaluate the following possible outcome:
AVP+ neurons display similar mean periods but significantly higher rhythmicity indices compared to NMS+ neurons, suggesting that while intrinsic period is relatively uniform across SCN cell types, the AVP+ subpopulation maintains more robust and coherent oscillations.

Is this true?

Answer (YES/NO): NO